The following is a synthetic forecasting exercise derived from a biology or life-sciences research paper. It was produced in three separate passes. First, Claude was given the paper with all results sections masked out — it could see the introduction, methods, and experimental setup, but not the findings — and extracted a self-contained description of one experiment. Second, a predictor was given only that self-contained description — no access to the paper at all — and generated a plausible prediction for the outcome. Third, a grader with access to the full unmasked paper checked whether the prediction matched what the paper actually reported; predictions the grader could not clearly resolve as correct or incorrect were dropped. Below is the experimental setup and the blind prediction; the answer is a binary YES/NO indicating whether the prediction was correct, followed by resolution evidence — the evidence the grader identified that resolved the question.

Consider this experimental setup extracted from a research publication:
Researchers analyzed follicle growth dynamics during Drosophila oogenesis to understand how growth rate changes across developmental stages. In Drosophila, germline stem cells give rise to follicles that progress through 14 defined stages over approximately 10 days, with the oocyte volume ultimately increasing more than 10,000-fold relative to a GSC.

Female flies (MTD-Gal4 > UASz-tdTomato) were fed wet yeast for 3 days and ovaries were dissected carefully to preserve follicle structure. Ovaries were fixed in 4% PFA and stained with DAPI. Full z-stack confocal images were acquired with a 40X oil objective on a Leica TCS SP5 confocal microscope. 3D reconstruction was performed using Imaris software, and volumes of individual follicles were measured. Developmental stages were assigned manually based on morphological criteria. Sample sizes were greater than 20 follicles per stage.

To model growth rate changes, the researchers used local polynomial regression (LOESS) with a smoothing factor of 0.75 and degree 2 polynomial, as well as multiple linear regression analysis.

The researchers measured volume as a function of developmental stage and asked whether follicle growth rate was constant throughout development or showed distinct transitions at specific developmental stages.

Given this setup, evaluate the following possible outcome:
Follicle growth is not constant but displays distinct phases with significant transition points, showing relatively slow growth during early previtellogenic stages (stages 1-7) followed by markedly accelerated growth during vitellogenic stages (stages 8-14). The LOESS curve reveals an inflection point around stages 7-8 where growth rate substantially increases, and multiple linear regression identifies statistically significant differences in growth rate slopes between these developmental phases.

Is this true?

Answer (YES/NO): YES